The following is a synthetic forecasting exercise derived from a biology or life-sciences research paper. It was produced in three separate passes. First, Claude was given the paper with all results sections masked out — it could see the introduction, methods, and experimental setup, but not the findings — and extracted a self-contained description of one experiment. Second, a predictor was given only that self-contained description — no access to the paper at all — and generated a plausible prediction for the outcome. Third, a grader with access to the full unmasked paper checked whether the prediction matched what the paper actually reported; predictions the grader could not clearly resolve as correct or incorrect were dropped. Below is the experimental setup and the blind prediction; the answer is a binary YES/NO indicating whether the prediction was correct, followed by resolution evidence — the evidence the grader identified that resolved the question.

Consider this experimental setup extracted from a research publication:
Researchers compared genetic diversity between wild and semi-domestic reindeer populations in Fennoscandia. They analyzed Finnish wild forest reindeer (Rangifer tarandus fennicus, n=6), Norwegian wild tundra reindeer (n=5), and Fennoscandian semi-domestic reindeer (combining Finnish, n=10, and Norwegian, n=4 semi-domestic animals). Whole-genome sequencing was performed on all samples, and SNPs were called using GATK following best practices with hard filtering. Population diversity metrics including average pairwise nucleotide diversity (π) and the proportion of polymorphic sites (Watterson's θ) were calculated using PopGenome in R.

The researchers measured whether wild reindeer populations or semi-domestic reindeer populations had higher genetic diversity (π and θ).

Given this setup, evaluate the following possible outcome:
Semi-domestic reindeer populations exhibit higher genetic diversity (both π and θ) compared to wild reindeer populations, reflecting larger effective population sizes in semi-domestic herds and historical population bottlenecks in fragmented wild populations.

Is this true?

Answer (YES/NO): YES